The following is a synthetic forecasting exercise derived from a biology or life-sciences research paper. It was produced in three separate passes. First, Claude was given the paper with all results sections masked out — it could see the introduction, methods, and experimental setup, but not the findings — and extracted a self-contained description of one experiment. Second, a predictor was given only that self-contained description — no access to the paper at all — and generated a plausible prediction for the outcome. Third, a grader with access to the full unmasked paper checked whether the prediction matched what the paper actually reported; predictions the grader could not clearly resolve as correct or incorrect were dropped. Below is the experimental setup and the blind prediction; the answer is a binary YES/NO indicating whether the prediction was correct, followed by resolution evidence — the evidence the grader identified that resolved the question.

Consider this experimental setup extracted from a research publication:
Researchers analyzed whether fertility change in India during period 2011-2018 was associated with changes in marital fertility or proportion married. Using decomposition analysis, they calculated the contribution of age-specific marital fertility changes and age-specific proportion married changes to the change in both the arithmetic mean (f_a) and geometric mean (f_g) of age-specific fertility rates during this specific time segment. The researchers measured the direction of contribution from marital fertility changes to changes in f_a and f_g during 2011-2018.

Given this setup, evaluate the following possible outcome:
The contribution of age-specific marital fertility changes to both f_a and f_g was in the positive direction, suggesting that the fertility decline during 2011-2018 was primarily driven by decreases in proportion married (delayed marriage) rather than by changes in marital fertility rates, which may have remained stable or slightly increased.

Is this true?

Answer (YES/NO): YES